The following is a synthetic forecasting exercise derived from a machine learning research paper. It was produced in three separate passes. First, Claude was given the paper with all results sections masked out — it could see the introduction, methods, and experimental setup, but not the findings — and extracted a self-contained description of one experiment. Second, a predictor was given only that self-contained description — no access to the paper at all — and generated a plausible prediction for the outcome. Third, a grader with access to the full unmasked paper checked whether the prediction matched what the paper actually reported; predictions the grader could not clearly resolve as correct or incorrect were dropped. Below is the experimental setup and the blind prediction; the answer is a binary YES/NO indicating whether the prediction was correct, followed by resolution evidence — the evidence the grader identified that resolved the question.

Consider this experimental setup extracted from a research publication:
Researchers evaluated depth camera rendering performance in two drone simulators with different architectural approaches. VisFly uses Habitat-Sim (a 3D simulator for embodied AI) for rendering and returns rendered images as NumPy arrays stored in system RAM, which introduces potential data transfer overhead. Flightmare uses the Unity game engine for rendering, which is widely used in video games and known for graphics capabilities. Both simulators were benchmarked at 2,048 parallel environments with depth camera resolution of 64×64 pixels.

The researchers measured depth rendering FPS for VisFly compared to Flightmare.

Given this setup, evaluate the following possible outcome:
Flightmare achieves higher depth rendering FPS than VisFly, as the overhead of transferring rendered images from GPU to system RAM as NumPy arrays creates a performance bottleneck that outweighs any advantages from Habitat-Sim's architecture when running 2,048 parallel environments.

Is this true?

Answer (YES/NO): NO